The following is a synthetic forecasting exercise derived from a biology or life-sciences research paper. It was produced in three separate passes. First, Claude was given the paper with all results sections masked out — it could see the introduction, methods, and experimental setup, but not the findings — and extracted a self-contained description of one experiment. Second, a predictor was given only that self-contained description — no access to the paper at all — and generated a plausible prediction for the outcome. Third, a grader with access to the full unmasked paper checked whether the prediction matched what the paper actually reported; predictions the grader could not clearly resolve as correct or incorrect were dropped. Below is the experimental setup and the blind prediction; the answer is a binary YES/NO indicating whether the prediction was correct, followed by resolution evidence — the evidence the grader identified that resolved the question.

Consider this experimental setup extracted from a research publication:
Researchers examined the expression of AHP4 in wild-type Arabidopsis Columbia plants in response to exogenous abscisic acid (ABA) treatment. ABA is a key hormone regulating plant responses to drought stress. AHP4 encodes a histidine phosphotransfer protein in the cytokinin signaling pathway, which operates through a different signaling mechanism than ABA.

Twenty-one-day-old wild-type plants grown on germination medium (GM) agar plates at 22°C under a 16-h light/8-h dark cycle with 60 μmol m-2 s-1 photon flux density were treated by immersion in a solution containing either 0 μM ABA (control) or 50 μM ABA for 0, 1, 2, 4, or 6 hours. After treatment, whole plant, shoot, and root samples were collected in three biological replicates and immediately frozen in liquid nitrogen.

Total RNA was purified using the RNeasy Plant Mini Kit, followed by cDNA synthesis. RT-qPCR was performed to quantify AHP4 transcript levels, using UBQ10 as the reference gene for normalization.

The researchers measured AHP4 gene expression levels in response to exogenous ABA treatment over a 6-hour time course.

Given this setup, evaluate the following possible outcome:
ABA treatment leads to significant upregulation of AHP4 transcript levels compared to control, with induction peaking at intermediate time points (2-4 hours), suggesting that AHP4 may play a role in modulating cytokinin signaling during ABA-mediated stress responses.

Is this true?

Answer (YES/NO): NO